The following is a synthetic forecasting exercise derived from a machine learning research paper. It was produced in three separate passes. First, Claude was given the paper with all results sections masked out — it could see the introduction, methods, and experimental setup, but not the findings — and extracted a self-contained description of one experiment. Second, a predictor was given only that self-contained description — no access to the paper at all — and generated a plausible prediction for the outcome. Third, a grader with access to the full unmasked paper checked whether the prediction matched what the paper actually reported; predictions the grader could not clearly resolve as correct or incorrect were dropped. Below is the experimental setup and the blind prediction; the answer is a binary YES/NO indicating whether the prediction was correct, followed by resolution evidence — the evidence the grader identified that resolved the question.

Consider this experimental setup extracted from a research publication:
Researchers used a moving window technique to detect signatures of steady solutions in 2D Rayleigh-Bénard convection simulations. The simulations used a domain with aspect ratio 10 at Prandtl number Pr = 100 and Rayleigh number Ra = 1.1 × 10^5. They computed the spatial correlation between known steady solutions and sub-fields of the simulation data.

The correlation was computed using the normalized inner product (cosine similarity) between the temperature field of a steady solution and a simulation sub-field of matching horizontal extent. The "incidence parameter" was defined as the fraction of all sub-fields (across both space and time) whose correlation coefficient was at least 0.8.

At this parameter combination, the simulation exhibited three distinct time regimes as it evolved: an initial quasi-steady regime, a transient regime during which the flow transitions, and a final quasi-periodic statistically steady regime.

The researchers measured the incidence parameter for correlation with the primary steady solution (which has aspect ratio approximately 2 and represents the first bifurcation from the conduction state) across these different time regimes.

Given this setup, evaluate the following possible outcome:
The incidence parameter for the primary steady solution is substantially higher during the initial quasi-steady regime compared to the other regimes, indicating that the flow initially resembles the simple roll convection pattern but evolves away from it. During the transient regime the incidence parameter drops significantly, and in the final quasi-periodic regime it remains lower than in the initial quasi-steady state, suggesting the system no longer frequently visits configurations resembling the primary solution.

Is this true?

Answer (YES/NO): NO